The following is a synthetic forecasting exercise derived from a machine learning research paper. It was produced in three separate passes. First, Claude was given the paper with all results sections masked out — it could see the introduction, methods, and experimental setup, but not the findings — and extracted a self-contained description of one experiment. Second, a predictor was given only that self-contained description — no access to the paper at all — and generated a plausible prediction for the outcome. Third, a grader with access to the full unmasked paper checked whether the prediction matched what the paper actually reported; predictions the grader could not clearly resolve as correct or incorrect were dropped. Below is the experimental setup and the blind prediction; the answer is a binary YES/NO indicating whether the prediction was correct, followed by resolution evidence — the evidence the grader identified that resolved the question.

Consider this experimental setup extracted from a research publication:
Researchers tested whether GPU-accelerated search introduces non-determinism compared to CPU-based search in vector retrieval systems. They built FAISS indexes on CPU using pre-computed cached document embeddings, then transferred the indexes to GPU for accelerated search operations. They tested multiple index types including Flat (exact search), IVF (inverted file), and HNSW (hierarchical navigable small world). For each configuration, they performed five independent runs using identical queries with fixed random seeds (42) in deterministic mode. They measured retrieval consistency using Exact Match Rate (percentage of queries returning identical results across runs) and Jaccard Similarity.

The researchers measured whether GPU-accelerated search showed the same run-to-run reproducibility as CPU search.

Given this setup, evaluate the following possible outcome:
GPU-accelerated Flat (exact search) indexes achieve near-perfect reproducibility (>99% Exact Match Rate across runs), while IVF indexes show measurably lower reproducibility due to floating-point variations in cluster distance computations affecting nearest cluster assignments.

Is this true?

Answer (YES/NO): NO